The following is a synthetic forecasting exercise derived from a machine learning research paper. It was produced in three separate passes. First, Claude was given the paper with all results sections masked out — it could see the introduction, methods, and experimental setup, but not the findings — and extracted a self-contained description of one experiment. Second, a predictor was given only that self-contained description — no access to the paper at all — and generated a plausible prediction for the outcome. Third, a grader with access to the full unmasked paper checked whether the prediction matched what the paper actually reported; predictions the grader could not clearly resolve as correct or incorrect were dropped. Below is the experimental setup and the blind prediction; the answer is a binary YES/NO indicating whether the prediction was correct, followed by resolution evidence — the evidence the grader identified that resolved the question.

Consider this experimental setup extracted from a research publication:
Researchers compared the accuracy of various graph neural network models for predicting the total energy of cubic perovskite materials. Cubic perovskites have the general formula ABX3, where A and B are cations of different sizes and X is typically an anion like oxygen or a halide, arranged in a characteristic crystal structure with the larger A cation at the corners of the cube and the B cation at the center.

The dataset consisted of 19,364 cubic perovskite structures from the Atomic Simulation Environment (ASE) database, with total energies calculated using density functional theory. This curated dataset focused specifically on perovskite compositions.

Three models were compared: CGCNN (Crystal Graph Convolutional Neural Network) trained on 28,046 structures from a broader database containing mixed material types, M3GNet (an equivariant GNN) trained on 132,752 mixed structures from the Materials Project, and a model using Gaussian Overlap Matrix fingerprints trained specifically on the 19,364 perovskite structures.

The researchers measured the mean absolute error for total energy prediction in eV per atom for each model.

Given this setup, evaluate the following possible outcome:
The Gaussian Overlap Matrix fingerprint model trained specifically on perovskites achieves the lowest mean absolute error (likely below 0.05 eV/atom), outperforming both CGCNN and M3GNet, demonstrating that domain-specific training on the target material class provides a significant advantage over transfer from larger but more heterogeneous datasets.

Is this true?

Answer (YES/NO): YES